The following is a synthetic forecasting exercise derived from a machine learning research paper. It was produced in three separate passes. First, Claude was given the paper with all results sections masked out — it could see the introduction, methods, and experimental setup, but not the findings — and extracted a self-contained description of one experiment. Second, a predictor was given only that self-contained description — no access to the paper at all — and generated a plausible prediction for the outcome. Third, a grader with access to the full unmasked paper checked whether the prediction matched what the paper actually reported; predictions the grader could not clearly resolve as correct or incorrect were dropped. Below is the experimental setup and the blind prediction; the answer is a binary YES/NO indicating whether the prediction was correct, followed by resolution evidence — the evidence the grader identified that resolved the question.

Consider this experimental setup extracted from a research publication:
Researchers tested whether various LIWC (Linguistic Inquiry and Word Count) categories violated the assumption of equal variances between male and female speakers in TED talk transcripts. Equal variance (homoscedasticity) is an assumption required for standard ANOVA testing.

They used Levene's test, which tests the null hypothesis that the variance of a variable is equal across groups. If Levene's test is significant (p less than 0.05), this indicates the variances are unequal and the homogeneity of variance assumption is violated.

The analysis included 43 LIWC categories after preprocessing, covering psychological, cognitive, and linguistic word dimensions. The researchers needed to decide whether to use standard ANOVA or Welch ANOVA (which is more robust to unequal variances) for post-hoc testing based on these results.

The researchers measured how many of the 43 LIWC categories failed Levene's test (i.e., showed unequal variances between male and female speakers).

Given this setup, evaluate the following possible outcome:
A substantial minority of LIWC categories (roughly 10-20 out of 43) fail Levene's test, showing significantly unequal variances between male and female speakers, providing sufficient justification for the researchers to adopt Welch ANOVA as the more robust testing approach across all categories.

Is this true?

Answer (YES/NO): YES